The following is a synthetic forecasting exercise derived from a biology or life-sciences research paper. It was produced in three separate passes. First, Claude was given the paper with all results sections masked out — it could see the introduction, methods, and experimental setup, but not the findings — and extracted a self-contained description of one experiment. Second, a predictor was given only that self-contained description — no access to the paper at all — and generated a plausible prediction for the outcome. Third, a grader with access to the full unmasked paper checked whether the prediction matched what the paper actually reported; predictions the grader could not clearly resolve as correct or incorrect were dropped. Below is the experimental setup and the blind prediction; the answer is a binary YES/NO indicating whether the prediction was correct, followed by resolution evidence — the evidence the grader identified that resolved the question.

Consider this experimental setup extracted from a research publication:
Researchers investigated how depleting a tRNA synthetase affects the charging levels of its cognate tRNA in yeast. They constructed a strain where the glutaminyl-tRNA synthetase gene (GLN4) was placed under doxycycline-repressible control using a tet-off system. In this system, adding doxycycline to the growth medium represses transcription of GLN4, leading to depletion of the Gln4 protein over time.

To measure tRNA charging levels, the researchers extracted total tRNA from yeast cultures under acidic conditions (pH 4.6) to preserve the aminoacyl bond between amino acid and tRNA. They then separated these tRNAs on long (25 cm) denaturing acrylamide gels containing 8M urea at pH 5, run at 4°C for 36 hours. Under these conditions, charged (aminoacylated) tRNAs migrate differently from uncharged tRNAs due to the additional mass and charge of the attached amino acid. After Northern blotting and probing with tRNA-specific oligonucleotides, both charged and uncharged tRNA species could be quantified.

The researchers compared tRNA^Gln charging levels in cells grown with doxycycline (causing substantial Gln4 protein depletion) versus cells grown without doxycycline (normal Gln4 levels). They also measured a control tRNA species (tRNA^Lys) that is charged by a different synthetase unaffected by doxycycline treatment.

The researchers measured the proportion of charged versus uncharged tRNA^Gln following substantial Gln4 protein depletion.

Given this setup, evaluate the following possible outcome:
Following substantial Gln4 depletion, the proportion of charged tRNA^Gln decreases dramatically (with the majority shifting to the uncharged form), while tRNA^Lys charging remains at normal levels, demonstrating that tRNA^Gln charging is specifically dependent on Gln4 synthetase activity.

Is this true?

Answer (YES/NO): NO